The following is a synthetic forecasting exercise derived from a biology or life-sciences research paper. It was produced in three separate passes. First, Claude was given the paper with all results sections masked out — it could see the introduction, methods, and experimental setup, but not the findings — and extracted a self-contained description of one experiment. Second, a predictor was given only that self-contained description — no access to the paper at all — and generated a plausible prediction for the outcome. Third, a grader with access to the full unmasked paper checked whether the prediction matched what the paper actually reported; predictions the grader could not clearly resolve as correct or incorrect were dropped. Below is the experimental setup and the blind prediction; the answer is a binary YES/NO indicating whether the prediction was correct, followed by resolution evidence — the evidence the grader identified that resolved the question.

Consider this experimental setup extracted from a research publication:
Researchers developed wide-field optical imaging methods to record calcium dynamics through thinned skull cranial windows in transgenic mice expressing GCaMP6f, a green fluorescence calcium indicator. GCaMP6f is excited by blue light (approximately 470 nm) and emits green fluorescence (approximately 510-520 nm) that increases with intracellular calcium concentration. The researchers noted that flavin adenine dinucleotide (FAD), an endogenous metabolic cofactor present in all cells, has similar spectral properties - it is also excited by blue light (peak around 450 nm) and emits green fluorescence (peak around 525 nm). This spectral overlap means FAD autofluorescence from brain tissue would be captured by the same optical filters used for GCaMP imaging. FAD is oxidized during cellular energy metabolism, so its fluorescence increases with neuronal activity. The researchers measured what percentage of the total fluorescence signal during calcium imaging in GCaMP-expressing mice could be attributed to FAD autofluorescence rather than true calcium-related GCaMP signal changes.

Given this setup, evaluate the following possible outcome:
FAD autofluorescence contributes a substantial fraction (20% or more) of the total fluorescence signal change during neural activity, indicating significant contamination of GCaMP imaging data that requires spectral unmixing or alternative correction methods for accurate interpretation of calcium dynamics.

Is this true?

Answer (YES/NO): NO